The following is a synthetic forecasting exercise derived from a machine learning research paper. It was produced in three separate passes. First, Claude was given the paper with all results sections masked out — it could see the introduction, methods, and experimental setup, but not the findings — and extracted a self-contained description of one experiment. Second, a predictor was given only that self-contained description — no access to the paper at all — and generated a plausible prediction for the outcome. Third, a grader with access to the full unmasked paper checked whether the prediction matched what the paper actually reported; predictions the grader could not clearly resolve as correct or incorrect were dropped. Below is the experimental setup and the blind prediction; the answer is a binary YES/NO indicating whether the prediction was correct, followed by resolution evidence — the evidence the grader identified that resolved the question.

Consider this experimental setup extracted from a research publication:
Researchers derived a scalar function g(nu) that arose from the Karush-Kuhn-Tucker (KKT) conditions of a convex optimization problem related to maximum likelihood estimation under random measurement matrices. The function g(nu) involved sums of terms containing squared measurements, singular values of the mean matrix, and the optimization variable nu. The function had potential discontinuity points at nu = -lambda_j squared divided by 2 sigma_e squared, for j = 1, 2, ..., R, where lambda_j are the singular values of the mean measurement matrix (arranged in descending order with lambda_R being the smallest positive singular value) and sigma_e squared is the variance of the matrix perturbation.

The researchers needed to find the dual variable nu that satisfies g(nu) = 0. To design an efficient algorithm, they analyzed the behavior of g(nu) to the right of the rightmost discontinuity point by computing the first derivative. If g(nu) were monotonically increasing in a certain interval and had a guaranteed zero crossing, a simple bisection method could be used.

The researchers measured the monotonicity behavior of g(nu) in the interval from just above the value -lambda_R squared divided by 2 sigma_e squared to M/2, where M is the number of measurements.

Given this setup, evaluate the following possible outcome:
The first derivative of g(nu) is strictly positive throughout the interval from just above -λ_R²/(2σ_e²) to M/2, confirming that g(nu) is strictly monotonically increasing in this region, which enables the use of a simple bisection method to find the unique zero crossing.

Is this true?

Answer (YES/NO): YES